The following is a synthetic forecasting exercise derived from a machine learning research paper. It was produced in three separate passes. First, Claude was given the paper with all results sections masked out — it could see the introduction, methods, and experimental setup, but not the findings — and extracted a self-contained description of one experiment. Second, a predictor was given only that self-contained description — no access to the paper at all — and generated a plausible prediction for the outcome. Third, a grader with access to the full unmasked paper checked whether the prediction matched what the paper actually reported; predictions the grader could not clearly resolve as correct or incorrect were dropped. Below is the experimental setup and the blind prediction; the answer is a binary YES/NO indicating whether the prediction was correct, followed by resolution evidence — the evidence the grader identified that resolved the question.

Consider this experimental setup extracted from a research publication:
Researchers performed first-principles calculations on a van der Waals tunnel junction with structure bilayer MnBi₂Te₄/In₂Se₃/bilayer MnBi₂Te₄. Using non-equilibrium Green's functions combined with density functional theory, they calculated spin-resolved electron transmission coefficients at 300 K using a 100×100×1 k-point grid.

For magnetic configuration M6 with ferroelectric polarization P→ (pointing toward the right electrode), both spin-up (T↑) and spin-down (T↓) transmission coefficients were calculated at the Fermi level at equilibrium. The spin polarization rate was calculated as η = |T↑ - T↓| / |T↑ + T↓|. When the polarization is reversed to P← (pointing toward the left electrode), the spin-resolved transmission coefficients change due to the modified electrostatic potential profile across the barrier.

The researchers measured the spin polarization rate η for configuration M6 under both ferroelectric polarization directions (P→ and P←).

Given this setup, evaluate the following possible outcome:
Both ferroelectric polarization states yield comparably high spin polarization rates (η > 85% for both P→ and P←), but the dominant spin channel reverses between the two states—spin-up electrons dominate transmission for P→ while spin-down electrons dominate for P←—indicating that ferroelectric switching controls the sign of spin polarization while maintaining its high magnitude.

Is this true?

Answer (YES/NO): NO